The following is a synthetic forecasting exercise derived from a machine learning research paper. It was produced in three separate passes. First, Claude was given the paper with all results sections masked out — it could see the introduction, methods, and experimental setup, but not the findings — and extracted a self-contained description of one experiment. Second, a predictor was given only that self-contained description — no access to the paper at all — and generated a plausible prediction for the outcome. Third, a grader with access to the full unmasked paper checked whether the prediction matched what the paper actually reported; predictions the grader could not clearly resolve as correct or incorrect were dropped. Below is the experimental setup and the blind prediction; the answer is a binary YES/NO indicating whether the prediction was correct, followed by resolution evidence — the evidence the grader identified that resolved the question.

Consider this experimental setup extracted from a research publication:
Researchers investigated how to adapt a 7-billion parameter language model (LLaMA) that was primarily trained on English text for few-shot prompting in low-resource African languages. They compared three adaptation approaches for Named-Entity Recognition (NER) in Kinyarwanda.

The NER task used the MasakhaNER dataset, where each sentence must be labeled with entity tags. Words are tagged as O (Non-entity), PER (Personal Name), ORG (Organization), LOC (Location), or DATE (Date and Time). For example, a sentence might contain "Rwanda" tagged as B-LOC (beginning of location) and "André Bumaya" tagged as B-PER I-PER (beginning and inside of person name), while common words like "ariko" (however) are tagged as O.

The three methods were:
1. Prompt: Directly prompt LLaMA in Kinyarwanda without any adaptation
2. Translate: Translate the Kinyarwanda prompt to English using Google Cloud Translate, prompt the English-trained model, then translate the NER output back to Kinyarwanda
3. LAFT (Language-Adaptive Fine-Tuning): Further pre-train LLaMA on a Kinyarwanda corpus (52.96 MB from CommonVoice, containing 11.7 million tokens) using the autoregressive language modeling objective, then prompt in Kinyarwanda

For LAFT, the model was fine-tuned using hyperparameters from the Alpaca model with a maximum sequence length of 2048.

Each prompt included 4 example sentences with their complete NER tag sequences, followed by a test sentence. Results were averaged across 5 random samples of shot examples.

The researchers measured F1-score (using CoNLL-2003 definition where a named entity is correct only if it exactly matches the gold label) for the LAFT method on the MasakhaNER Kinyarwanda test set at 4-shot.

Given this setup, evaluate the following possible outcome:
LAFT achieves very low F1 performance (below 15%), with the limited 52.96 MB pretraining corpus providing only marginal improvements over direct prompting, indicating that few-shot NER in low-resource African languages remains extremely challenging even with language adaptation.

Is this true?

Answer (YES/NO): NO